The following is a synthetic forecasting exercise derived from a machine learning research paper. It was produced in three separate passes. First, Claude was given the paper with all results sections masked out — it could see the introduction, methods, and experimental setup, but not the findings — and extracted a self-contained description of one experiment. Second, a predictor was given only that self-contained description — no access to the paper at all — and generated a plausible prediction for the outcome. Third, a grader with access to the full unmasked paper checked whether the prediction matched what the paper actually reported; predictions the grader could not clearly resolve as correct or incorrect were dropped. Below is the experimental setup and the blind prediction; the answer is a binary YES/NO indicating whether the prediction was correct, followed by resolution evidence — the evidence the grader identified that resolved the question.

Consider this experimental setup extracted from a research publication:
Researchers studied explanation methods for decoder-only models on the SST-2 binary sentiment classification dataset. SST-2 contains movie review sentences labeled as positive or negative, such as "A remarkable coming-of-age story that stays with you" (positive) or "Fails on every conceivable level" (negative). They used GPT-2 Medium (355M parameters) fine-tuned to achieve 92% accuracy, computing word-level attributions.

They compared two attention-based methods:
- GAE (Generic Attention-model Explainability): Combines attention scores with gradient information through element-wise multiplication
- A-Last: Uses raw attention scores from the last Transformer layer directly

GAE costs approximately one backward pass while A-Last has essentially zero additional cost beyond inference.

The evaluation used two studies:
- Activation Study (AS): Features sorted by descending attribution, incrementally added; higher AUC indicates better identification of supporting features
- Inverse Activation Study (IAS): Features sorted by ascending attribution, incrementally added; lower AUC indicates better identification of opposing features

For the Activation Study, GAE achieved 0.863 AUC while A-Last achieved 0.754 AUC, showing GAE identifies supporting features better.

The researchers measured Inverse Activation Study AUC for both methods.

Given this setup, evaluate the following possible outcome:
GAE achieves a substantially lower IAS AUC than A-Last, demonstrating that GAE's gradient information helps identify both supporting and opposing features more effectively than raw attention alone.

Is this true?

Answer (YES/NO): YES